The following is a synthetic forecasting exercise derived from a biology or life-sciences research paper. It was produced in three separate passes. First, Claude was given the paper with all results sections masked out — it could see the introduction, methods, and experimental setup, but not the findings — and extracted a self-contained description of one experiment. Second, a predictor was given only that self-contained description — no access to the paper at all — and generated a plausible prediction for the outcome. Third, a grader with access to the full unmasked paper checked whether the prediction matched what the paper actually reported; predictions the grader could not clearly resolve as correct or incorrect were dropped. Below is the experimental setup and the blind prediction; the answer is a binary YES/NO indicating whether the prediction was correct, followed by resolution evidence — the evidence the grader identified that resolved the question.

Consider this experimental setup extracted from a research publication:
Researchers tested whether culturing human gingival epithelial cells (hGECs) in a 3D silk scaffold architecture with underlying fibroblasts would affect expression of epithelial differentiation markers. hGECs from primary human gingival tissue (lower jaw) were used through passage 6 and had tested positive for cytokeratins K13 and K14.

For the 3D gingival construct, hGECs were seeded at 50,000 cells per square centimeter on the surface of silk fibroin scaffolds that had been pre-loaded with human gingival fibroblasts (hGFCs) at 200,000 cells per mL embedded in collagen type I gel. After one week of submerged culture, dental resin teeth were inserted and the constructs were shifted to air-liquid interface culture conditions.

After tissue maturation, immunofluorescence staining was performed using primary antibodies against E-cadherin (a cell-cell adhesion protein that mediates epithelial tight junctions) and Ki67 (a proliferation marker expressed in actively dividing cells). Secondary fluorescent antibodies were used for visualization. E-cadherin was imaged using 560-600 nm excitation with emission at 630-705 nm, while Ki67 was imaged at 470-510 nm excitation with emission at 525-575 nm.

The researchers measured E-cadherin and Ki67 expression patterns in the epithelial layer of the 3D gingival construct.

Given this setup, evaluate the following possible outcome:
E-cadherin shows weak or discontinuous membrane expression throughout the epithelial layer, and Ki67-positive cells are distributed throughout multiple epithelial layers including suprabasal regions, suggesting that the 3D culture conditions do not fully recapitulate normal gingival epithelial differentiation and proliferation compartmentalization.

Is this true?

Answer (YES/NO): NO